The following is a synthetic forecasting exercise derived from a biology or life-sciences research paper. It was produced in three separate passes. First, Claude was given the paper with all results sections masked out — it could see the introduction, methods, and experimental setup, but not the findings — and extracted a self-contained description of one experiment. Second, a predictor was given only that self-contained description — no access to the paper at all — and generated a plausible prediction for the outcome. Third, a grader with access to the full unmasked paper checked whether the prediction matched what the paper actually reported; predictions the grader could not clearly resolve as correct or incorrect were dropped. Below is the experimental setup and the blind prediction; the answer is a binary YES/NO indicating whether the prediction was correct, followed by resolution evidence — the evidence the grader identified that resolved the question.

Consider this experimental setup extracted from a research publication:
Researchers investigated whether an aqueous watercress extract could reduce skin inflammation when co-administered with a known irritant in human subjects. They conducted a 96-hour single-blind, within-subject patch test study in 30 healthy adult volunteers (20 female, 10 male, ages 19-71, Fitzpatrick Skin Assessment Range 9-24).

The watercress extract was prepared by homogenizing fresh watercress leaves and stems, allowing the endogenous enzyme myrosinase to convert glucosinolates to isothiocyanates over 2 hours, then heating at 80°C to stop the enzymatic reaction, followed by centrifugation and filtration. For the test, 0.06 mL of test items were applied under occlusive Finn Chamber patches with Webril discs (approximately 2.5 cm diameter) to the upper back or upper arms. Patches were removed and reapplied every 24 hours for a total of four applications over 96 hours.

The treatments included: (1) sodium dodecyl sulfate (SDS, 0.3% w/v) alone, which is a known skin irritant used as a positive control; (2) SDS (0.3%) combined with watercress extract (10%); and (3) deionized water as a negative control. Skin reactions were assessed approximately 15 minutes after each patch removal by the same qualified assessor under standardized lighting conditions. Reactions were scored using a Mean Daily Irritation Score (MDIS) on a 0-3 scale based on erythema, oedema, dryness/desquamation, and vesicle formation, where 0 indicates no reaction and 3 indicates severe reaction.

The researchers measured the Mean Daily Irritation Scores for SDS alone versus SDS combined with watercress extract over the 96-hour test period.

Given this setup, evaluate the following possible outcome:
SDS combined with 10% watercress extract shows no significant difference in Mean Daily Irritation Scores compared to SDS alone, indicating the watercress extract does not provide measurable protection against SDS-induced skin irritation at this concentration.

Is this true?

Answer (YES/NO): NO